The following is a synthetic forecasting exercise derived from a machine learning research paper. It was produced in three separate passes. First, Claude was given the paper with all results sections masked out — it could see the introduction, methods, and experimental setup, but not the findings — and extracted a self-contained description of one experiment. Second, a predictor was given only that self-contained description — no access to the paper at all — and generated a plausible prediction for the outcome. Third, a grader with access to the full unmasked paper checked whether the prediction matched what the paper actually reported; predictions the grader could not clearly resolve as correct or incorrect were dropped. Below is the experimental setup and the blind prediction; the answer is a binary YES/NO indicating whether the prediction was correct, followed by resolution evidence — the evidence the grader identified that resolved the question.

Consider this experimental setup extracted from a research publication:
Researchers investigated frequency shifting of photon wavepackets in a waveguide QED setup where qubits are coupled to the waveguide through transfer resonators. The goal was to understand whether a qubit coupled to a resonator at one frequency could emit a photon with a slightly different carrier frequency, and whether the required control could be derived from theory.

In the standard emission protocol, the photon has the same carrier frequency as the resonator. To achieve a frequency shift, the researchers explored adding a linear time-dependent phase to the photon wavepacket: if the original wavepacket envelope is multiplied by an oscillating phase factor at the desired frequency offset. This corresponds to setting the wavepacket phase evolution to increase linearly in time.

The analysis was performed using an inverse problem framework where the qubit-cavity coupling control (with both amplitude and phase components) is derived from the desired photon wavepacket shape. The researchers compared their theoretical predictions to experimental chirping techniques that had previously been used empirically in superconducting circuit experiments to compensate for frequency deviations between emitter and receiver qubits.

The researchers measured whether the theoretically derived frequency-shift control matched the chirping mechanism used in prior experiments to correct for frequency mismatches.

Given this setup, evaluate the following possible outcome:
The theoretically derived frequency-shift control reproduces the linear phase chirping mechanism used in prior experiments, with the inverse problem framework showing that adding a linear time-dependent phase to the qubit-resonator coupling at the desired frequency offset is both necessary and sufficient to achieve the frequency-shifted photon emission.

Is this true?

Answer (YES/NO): NO